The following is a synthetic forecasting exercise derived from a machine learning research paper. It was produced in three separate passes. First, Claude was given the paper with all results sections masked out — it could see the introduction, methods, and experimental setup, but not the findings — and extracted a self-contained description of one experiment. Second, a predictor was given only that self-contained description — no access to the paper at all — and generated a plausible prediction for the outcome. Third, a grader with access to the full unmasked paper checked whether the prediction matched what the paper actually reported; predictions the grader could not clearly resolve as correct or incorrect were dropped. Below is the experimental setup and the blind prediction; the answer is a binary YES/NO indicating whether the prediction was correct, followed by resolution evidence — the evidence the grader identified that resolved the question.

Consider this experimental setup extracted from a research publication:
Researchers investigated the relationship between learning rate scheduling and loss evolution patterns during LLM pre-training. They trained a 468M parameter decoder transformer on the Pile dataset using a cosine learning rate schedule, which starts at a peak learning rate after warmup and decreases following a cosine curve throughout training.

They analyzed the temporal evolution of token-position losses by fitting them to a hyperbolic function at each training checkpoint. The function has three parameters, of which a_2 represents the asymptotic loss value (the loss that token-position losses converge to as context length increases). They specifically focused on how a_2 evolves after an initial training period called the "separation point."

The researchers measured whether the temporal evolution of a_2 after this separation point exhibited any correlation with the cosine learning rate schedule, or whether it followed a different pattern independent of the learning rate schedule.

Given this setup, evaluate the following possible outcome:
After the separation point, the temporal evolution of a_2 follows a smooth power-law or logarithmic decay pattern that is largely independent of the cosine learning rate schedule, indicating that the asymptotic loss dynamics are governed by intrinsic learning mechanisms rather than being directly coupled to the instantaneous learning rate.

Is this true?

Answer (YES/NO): NO